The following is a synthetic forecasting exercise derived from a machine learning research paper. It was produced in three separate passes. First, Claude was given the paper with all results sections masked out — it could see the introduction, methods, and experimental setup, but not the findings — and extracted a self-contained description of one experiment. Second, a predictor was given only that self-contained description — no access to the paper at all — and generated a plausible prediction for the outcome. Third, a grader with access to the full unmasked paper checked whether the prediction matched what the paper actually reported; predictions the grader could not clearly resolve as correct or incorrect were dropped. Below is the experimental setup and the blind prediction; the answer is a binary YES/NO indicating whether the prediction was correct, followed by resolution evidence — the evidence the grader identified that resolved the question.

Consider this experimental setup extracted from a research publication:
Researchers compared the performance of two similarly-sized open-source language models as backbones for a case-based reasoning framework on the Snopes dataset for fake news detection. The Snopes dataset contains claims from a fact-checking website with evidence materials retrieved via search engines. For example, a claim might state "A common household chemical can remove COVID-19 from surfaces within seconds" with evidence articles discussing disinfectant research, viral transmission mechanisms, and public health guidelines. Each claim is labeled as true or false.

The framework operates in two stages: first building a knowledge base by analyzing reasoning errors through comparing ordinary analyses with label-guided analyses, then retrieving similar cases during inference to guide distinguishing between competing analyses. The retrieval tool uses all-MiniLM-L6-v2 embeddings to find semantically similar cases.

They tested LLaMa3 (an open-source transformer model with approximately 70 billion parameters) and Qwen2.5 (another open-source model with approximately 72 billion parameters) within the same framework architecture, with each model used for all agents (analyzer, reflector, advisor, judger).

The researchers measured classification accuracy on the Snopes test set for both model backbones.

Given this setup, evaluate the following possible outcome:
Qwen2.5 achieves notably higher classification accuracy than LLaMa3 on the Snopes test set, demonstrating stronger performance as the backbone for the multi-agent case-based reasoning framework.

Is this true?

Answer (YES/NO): YES